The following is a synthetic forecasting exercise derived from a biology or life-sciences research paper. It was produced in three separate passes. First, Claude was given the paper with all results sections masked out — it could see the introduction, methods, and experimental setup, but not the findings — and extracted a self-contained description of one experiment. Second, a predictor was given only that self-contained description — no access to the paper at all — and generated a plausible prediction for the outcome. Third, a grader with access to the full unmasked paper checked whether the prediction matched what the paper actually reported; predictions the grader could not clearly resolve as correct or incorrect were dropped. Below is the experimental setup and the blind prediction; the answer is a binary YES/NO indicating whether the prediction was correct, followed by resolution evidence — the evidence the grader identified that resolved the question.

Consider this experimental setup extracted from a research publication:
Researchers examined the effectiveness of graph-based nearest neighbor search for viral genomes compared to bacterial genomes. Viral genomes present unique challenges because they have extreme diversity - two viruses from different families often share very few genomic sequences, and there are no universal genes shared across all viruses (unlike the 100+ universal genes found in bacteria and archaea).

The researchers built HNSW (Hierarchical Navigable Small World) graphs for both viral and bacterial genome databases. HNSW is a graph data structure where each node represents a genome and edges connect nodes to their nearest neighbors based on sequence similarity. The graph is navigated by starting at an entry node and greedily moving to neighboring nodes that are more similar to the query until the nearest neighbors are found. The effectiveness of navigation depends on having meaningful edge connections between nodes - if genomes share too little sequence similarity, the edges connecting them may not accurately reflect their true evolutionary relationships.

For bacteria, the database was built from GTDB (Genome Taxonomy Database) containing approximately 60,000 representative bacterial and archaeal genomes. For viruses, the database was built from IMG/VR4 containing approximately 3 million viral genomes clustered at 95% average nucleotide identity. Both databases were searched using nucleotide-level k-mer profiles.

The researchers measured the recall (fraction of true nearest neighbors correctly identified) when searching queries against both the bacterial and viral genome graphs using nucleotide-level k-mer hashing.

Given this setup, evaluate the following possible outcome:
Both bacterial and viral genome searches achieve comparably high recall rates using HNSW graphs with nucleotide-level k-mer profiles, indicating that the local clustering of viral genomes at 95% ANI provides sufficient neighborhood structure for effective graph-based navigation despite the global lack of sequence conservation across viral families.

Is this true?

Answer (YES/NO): NO